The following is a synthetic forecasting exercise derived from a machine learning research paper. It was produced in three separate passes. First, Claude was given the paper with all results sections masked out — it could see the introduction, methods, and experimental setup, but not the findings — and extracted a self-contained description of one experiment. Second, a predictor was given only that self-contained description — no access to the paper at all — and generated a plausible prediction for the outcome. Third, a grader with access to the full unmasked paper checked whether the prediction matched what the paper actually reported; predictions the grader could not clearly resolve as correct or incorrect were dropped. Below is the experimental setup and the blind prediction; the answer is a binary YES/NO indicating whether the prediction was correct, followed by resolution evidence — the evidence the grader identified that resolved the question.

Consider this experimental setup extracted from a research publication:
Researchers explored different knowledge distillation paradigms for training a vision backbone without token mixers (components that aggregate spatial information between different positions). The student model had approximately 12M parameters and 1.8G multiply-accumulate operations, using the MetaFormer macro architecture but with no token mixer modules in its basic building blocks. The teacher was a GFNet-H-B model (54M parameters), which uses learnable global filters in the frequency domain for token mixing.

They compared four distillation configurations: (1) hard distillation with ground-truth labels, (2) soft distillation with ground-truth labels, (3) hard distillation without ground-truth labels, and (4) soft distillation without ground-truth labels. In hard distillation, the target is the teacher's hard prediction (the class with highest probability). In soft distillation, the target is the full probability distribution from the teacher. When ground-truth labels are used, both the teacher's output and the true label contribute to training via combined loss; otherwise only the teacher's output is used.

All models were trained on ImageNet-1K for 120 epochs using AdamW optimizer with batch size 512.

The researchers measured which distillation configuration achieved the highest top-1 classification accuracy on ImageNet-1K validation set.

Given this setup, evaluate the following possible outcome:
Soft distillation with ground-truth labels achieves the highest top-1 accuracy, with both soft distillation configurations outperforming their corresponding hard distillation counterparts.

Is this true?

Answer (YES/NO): NO